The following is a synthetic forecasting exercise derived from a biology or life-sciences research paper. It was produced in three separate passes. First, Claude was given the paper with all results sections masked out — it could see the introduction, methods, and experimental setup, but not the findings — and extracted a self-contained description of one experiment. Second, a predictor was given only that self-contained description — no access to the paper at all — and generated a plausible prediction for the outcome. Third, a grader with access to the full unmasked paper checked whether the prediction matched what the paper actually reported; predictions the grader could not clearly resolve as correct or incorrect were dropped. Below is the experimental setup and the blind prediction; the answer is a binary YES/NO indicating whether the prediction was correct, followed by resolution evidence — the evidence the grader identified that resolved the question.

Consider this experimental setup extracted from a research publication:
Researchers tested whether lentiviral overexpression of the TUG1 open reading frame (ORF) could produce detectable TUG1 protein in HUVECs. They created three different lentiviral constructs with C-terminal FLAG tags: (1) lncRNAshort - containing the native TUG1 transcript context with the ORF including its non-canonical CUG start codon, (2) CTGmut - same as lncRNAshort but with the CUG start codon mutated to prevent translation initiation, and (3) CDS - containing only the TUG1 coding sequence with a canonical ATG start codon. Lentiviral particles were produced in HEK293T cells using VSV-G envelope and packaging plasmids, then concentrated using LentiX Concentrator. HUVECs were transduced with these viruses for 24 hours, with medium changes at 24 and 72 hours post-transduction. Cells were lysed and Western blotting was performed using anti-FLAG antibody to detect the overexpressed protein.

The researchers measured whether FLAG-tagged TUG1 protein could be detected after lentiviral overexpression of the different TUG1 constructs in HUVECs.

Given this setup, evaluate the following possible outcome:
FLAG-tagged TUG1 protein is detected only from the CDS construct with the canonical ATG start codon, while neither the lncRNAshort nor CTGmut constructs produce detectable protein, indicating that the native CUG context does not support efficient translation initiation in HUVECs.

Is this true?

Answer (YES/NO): NO